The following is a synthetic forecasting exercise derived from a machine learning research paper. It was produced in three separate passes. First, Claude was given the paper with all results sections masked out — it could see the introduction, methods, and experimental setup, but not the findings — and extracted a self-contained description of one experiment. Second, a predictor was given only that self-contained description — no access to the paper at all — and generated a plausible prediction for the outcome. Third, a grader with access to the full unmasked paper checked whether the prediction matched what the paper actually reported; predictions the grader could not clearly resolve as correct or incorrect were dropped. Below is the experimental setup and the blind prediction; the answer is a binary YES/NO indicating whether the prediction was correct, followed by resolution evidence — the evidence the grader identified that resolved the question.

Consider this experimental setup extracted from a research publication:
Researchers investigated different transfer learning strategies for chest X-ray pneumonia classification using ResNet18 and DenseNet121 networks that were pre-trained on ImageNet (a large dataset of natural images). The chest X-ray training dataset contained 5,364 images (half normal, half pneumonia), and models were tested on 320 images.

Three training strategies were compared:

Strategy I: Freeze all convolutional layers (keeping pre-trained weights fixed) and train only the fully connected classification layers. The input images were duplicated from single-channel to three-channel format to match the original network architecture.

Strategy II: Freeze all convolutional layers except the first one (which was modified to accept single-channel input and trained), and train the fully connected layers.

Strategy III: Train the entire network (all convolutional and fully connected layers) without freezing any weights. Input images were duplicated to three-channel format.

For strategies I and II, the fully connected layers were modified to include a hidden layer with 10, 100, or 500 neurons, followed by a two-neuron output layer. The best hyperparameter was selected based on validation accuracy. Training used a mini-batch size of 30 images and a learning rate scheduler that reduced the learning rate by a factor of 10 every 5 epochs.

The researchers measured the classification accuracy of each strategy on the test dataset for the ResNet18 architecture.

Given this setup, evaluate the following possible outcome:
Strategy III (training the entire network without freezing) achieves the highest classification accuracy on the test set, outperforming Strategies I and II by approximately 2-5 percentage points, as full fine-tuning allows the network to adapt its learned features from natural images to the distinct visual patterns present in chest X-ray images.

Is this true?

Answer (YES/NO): NO